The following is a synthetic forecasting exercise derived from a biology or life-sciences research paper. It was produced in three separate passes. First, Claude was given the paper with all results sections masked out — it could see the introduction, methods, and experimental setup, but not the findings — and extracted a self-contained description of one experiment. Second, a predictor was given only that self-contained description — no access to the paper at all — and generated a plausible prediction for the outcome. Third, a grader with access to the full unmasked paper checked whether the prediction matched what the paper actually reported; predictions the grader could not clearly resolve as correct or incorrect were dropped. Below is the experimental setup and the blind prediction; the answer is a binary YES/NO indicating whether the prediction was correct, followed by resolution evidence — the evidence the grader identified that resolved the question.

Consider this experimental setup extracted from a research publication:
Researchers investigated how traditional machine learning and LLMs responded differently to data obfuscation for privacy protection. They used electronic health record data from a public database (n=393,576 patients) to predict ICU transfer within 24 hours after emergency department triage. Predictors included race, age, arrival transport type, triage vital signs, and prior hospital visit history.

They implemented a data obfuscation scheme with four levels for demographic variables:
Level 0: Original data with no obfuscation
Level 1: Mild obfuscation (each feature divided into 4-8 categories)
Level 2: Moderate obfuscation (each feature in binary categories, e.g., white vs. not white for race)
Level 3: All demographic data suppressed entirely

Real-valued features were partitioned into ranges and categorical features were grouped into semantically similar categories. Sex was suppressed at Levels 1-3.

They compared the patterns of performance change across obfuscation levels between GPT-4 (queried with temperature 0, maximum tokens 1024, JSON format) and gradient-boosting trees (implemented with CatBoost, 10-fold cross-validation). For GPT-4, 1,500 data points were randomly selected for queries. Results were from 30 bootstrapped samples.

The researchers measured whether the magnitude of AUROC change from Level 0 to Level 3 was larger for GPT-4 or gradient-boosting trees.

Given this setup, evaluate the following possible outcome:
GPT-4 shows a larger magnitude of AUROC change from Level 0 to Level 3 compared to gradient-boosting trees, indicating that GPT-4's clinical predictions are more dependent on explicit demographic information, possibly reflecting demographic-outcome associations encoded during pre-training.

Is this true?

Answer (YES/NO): YES